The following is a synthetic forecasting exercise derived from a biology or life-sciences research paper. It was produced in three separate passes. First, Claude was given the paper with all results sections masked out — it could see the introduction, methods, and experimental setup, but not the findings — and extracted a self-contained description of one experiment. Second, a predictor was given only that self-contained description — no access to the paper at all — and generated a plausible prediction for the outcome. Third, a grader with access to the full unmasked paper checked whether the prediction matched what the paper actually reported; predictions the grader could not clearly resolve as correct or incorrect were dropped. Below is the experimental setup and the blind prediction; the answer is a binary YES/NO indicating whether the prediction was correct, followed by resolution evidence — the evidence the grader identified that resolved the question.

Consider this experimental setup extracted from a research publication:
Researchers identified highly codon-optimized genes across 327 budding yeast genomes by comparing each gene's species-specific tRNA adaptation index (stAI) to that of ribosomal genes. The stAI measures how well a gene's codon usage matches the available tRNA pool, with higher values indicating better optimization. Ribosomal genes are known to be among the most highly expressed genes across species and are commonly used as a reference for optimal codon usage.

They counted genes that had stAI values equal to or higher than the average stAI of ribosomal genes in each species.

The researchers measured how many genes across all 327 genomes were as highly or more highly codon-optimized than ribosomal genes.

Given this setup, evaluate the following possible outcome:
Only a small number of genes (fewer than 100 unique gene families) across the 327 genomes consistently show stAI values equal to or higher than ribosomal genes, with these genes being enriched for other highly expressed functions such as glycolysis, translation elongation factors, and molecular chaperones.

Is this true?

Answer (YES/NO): NO